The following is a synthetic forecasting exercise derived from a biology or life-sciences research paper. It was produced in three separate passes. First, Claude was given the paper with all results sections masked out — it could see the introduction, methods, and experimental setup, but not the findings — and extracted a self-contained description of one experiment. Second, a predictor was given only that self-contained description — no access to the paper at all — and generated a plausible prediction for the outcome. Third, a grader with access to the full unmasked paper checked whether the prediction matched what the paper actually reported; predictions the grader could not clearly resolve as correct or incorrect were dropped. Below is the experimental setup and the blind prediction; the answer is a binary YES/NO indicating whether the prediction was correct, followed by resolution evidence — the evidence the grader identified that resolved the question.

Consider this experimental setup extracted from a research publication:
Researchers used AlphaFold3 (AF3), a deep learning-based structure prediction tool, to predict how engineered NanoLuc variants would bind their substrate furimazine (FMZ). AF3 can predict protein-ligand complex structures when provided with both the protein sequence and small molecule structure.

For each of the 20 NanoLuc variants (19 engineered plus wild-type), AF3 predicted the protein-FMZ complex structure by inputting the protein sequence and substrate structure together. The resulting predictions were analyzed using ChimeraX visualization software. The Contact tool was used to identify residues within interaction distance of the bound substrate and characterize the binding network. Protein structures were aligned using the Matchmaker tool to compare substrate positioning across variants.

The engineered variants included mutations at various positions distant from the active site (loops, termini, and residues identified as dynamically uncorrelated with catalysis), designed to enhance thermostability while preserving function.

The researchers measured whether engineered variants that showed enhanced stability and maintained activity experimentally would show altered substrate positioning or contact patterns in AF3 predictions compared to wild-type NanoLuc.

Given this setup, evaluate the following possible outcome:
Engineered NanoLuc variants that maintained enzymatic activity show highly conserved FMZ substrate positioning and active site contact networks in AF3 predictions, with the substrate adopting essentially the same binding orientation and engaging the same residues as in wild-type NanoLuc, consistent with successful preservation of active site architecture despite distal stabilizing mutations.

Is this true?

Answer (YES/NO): NO